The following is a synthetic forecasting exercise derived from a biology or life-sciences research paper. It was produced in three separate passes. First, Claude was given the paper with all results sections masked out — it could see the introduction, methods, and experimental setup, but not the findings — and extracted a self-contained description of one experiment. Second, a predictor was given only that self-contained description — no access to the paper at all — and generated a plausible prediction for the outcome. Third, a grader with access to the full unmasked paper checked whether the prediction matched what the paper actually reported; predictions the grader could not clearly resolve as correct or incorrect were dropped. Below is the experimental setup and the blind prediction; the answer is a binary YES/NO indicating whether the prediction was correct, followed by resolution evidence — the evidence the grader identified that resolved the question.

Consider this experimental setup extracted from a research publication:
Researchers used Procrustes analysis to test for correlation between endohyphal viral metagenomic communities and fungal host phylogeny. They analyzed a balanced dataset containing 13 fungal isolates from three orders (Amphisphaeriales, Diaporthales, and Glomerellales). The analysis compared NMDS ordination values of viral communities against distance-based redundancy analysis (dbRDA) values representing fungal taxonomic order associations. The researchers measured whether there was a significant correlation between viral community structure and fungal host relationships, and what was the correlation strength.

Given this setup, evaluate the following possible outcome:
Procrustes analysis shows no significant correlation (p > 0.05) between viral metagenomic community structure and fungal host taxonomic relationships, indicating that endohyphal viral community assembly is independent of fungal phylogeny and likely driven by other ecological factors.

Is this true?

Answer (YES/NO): NO